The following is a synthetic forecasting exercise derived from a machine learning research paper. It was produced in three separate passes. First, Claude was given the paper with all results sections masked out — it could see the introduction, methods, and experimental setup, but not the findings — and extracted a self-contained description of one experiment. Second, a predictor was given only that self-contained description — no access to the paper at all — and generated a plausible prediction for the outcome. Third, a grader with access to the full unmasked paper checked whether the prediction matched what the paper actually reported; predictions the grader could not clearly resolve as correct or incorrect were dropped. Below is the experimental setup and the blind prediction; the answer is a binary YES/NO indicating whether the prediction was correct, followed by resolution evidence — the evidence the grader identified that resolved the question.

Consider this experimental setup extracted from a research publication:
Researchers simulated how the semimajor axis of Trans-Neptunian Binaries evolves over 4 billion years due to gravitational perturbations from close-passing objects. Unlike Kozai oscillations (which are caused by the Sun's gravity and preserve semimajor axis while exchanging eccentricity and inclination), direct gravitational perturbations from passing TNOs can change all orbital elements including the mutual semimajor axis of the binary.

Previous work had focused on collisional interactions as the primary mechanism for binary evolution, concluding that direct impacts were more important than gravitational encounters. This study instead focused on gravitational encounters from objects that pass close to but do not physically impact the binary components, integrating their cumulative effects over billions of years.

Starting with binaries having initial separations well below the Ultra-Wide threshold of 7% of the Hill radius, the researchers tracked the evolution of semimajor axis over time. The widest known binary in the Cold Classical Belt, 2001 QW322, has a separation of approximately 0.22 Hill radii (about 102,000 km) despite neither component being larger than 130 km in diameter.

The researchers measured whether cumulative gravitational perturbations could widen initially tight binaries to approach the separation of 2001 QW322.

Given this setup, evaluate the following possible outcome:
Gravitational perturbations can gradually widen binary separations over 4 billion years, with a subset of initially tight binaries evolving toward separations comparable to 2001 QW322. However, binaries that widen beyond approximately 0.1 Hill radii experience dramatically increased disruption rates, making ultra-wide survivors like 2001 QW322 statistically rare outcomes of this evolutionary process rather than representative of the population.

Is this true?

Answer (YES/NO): YES